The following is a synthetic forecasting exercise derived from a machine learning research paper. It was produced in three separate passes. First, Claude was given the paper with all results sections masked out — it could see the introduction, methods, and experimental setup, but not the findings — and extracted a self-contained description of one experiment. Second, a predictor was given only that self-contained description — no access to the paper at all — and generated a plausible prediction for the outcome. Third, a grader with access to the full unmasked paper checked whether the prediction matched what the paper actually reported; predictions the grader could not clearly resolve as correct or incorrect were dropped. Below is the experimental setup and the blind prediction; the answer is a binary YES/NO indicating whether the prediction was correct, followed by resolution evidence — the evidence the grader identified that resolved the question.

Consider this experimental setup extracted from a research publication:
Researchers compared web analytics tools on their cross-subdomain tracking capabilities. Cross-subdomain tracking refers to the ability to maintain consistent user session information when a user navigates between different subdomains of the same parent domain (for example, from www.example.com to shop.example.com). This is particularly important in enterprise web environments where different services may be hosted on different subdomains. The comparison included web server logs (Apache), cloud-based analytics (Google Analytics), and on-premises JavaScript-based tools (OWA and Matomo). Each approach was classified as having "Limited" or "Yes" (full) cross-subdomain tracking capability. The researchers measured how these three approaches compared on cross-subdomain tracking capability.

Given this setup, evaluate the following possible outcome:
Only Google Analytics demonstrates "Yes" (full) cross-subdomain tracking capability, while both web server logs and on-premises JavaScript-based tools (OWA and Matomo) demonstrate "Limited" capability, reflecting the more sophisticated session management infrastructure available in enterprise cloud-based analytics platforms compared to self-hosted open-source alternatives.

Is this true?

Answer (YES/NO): NO